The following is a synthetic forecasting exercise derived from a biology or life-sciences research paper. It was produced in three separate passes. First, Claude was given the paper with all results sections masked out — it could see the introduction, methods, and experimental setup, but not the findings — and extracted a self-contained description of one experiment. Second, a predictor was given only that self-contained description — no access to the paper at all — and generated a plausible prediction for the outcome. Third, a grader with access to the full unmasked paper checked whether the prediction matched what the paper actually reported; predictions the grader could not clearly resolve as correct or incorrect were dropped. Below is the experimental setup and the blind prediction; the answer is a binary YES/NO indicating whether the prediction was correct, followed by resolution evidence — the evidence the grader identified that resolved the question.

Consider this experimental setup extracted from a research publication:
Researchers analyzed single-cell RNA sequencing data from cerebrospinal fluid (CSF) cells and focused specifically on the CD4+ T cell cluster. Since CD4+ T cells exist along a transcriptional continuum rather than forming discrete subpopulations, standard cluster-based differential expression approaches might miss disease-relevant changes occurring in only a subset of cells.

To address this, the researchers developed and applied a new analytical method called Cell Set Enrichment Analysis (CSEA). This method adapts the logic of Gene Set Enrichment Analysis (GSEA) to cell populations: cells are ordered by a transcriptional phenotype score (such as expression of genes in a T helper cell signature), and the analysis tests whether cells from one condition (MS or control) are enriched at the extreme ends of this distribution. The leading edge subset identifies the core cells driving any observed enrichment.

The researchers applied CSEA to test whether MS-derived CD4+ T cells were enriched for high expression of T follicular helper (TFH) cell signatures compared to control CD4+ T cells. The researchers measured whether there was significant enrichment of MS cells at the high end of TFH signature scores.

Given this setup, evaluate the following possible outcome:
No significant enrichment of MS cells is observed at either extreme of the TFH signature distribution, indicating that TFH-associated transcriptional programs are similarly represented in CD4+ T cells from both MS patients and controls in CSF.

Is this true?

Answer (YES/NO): NO